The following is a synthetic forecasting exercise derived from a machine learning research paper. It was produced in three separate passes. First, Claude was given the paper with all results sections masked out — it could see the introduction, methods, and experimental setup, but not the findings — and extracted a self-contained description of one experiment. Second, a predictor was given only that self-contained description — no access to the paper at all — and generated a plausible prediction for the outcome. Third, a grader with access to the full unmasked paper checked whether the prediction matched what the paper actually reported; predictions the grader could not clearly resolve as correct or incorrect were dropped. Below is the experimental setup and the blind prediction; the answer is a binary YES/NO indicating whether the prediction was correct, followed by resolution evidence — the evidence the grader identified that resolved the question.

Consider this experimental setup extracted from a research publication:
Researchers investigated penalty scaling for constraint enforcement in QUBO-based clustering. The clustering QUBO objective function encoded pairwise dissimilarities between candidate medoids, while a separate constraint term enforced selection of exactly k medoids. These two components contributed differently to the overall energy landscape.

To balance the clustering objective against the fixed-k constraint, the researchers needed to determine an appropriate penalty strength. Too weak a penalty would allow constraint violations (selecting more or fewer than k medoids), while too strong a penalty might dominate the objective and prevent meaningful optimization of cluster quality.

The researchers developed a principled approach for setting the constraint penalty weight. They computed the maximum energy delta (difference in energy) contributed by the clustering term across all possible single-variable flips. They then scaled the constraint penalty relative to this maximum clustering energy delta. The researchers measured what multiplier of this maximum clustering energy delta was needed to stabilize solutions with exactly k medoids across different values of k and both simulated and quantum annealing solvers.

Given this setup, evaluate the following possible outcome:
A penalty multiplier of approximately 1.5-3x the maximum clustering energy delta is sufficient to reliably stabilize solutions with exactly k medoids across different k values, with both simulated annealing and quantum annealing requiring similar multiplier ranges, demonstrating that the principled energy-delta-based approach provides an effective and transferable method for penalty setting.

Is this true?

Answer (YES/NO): YES